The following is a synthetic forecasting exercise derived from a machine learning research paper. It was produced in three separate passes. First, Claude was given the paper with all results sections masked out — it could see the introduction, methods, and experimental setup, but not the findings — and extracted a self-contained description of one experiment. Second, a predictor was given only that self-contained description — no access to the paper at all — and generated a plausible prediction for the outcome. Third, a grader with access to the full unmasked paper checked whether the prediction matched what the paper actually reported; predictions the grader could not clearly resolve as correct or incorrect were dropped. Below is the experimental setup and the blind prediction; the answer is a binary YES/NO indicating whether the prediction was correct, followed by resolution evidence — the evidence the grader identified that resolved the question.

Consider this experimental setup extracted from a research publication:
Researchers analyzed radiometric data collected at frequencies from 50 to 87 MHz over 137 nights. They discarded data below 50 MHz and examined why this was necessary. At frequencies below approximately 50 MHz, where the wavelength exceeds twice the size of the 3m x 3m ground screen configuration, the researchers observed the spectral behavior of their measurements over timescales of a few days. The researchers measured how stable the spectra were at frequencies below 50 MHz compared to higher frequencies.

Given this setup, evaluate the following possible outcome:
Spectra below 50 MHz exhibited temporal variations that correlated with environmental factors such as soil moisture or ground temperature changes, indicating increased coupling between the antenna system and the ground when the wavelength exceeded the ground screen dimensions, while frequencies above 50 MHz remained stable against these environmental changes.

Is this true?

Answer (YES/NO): NO